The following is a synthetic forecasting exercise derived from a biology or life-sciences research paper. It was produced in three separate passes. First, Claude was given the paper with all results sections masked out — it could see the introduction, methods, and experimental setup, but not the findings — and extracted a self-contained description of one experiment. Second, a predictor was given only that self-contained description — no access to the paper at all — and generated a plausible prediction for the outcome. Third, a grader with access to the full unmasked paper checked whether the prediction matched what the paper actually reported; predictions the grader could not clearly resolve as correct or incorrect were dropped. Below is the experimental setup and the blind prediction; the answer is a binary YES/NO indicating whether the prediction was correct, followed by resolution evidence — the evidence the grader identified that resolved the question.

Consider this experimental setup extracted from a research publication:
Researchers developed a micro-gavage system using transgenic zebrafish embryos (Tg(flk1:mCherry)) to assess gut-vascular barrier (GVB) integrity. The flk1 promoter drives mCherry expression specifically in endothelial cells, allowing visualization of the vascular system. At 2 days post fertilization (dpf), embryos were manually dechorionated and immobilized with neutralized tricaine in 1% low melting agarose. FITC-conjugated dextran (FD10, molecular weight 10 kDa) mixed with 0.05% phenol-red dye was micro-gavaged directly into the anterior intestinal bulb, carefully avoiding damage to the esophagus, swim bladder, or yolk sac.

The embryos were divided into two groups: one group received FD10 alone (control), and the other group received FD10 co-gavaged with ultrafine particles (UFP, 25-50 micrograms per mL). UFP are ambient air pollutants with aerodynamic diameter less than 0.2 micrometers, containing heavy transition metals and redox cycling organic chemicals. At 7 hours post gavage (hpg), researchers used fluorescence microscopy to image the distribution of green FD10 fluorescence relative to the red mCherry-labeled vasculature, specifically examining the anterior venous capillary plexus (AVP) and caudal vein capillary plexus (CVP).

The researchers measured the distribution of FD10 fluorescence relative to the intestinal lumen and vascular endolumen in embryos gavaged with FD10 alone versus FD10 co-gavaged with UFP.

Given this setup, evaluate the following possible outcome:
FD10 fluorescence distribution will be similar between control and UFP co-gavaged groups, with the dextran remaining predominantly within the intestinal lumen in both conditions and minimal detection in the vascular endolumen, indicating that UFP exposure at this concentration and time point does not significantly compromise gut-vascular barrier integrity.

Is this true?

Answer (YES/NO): NO